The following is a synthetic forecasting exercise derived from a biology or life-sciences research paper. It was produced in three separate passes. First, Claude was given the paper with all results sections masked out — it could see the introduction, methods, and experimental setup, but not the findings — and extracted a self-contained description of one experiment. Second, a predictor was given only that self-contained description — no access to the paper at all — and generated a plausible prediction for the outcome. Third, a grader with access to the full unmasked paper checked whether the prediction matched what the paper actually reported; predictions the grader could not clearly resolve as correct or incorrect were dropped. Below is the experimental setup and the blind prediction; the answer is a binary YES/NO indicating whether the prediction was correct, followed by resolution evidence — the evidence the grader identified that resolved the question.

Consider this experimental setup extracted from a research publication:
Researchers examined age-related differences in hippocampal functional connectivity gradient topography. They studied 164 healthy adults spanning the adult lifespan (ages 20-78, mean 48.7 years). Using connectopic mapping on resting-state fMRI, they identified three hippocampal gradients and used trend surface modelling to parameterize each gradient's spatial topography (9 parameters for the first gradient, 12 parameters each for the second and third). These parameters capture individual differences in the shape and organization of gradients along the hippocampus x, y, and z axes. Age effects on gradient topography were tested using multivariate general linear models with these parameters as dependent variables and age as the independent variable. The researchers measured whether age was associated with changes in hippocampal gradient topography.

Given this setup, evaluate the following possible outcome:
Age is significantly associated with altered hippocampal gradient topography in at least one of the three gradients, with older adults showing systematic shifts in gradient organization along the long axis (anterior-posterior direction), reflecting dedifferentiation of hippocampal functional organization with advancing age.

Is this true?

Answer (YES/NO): YES